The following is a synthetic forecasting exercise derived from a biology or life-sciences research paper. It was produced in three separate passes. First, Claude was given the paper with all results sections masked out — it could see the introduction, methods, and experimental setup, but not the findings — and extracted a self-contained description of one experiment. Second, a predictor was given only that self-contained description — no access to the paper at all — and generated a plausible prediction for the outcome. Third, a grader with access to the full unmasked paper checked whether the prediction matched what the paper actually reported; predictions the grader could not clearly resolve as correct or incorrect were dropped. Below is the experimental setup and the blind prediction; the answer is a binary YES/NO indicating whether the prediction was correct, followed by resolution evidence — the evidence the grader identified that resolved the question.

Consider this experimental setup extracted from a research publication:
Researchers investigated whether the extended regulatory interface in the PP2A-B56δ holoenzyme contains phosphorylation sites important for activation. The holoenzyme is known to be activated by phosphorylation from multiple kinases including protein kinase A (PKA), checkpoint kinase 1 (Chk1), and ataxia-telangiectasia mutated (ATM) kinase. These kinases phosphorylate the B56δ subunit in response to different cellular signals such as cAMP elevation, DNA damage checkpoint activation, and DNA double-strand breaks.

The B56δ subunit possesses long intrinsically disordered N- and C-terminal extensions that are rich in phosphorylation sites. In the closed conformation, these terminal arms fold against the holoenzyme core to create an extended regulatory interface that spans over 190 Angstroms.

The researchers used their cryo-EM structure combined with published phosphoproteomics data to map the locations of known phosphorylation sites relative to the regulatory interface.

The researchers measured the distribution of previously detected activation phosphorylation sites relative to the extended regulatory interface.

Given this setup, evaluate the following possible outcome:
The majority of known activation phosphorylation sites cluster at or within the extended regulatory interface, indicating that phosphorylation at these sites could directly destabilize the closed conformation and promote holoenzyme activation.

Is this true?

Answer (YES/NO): YES